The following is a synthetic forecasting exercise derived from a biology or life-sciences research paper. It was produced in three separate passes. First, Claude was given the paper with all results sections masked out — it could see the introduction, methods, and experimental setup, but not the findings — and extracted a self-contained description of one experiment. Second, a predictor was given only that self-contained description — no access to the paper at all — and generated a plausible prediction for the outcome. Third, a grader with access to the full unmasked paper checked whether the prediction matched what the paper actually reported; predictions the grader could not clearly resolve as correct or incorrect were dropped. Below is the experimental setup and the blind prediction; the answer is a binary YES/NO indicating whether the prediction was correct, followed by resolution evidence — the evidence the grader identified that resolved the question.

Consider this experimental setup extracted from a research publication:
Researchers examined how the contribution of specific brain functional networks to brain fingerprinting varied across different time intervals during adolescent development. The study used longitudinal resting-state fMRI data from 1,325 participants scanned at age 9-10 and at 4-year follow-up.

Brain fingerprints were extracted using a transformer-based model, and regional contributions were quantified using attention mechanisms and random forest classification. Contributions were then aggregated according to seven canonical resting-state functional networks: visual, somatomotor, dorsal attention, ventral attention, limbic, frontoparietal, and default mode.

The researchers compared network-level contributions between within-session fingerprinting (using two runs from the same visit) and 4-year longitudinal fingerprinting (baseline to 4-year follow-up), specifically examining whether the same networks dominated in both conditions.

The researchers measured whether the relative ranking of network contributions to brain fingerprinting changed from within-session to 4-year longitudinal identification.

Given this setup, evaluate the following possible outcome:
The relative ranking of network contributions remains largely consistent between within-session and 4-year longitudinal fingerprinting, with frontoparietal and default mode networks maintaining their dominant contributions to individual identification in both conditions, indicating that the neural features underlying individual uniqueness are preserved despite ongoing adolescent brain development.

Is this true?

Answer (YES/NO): YES